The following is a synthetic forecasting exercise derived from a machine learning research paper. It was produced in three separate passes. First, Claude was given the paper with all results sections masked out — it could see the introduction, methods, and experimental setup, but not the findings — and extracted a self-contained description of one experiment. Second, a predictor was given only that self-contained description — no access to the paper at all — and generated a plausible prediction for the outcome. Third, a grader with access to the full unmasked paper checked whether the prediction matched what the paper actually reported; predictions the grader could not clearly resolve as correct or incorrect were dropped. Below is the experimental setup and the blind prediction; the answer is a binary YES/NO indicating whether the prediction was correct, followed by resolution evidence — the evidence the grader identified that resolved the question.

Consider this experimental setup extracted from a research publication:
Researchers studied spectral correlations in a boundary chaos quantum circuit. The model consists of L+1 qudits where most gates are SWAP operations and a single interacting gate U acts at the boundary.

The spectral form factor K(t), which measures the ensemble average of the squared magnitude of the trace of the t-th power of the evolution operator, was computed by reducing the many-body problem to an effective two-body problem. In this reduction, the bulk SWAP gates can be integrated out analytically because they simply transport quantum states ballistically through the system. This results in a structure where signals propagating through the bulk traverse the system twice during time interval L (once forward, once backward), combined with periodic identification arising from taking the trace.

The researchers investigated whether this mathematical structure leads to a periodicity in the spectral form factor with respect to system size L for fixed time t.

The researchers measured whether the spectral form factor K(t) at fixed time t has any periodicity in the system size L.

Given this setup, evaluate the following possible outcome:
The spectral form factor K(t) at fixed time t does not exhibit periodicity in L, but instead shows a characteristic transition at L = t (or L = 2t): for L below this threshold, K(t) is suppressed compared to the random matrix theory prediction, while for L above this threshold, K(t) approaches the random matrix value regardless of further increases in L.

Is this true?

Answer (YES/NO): NO